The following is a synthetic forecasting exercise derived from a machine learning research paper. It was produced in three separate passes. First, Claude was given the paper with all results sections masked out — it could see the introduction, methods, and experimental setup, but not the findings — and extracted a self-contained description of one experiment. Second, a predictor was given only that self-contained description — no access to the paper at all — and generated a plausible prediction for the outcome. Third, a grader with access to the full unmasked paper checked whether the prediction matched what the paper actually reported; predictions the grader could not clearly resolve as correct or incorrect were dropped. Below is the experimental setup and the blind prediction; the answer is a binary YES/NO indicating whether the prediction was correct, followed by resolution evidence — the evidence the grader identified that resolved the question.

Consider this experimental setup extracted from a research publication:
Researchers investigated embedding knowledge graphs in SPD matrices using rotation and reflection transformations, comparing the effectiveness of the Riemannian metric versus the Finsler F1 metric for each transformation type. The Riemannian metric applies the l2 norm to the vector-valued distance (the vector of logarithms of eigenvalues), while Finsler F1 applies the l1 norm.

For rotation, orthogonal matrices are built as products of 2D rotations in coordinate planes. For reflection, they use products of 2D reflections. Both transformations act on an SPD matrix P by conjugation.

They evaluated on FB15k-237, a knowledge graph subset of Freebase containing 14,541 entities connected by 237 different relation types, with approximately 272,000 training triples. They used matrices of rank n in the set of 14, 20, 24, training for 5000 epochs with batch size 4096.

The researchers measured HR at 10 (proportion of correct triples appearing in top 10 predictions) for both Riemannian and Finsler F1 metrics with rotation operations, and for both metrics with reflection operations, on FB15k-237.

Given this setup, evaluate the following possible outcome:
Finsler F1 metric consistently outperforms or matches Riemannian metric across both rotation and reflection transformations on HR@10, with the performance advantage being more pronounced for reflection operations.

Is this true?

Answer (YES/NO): NO